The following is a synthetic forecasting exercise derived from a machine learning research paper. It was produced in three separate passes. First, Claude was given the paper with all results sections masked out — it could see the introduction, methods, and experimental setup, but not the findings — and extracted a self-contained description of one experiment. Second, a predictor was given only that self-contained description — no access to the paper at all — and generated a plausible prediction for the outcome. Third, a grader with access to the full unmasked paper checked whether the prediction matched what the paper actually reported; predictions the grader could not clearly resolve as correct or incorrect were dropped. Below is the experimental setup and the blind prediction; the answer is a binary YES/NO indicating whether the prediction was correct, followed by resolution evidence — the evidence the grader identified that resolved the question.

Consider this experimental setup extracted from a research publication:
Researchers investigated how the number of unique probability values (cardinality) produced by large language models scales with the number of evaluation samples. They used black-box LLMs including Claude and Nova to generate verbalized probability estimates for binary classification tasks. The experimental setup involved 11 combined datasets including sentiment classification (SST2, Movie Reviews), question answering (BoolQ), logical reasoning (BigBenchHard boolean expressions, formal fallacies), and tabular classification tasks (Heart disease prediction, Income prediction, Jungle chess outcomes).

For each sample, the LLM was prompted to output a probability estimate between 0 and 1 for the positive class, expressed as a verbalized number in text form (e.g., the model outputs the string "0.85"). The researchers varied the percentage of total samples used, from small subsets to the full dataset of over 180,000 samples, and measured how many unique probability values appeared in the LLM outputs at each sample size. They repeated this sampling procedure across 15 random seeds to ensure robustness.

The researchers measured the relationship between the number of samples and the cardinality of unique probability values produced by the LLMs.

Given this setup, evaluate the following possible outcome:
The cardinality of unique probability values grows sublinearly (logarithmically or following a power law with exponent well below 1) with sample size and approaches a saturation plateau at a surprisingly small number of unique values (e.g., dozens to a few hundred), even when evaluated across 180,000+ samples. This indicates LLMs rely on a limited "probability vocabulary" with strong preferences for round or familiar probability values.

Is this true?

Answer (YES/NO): YES